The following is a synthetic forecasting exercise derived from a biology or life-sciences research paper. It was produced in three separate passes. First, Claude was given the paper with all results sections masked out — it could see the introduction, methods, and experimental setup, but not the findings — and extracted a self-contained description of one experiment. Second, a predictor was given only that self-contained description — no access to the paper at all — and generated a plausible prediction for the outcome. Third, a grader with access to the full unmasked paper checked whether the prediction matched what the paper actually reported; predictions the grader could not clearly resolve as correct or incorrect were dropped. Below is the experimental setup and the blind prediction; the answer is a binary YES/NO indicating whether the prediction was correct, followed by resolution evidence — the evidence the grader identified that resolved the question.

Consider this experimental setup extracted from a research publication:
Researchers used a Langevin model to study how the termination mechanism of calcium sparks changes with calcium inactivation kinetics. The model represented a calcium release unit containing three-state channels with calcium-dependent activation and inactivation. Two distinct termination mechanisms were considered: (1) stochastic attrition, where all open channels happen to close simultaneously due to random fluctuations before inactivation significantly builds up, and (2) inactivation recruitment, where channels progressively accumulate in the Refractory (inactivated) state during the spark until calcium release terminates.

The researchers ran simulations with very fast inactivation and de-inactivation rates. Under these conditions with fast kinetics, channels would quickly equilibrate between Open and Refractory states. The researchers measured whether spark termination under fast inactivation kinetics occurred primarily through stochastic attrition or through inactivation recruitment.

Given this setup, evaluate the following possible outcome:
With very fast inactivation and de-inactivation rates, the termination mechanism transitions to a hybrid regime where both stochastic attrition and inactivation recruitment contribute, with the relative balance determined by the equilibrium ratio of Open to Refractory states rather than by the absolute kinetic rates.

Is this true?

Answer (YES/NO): NO